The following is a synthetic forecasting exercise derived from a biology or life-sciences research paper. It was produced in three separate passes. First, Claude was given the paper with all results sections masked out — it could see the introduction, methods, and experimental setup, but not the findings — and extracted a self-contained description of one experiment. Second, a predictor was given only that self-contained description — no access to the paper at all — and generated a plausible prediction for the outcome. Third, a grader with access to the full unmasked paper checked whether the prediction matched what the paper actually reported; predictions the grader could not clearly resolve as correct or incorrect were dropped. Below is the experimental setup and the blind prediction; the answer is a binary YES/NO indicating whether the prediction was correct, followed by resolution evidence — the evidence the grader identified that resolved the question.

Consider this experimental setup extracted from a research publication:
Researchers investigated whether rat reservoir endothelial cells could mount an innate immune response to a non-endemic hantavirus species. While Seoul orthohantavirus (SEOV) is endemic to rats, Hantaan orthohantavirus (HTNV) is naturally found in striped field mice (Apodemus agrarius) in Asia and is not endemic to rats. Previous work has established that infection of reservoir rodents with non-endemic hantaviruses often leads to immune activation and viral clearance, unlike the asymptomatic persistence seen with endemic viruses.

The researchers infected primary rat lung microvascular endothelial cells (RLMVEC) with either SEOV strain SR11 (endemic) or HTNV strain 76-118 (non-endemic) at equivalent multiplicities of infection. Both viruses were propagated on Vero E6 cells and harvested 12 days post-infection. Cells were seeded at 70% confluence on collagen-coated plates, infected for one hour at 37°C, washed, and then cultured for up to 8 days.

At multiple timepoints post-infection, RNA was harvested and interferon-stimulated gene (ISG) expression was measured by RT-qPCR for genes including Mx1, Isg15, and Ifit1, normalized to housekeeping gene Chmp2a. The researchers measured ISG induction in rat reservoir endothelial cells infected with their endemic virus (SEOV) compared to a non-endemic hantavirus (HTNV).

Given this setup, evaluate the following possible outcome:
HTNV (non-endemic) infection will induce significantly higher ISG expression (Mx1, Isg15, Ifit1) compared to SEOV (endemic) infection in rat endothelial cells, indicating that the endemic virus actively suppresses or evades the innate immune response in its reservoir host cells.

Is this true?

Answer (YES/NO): YES